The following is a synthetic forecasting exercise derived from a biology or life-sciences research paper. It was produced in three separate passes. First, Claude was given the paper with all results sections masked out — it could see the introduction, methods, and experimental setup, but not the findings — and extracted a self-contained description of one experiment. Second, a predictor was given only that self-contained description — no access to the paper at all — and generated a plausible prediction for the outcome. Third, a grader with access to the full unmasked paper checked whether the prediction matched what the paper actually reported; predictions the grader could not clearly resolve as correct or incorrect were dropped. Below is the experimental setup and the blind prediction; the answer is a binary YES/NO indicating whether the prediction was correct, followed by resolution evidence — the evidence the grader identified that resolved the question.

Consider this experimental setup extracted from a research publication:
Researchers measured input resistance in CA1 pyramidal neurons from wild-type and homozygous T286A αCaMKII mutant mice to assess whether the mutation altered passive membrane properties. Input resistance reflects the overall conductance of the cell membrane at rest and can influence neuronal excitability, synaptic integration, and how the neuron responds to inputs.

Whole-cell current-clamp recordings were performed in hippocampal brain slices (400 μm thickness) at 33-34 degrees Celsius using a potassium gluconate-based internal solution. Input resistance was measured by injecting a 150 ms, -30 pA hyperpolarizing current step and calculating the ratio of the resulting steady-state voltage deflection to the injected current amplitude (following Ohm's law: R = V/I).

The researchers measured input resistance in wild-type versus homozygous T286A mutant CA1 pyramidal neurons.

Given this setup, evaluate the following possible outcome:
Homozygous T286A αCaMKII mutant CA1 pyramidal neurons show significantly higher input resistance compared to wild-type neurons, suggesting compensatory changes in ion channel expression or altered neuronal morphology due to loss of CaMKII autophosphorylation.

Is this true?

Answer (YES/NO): NO